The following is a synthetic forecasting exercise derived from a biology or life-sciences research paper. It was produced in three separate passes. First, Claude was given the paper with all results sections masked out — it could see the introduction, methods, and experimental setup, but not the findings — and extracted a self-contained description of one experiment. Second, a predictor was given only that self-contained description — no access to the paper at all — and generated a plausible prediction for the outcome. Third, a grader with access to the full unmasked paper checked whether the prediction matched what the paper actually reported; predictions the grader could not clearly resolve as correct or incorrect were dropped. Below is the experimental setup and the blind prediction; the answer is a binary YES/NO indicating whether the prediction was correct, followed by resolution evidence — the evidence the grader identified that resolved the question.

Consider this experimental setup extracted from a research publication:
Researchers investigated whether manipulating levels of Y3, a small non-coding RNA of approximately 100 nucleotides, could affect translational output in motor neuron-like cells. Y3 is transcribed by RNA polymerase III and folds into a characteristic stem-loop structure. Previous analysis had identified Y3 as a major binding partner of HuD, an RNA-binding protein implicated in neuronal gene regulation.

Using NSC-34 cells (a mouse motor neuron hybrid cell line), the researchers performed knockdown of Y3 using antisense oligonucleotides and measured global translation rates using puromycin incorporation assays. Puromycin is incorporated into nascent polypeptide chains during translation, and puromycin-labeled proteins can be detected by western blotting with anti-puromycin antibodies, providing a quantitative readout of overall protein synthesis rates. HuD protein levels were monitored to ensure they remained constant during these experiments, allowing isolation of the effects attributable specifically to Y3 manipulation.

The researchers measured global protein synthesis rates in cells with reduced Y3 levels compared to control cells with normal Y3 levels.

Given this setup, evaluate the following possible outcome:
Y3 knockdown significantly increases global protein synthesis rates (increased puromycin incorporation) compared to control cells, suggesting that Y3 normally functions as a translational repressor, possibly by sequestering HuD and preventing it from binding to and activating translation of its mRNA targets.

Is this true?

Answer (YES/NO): YES